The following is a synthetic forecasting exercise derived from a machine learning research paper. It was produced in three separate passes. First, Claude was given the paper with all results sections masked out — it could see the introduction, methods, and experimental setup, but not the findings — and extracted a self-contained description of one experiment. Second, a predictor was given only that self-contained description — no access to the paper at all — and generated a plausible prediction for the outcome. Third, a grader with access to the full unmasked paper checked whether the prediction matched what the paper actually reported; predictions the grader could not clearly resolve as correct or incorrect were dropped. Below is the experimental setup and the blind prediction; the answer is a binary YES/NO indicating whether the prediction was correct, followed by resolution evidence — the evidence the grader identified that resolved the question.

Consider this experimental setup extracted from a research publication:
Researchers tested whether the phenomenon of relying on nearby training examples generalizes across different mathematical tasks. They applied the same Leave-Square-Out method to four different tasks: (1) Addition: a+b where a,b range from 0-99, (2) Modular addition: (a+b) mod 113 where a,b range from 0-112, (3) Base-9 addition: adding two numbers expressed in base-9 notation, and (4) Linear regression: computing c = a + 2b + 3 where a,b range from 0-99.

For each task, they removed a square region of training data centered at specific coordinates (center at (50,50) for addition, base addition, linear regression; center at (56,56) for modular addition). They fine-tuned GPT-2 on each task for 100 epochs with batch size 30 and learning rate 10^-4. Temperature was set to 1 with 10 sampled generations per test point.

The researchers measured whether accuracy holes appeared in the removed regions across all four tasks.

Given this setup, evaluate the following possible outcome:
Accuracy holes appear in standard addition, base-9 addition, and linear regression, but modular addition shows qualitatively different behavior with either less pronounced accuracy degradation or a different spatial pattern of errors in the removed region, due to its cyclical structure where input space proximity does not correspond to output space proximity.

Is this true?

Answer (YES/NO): NO